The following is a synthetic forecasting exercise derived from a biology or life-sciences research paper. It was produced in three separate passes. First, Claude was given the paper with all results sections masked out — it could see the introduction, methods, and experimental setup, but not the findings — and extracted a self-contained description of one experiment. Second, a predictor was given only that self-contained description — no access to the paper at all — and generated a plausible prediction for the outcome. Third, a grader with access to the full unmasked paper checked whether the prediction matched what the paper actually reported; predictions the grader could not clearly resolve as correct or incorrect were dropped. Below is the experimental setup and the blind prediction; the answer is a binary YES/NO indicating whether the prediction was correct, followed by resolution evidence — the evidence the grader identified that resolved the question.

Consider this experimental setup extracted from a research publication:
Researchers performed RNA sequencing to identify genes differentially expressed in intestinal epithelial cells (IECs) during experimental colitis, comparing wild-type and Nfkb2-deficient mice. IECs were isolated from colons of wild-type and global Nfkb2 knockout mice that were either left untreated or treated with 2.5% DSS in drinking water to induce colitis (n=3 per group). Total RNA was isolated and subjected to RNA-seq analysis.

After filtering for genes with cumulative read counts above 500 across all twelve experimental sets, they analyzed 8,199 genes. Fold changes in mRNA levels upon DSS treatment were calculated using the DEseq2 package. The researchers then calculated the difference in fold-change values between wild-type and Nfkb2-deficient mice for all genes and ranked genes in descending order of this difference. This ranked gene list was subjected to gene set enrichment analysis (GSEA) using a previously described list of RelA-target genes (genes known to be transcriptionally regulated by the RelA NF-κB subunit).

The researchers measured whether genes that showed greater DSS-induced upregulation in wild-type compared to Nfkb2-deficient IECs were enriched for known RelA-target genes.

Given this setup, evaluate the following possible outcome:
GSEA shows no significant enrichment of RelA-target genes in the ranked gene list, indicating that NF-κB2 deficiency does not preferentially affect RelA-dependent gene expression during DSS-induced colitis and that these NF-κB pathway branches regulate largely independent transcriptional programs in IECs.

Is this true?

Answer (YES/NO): NO